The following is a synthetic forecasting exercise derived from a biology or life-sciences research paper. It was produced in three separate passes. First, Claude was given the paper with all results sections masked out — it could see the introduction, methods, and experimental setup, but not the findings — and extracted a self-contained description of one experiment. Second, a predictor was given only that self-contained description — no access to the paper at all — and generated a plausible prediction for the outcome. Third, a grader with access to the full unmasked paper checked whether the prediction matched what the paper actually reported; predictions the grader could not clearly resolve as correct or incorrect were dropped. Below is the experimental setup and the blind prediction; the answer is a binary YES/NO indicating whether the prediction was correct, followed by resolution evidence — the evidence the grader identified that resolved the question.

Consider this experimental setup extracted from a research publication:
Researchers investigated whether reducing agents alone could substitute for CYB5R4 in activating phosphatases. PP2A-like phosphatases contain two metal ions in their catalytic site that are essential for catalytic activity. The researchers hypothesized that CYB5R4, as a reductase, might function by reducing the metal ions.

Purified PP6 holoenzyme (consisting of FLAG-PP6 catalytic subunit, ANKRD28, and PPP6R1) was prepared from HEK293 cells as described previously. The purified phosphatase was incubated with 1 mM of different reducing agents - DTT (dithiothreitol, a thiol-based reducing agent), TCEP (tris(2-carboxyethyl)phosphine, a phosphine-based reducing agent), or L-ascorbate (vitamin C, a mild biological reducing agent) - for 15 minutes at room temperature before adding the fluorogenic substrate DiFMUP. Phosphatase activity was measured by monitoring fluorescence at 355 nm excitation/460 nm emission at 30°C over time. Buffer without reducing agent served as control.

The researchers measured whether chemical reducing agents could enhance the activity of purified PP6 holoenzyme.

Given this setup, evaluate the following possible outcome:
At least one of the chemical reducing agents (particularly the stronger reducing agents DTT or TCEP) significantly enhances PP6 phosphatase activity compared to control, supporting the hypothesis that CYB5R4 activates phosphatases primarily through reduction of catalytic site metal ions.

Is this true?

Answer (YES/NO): NO